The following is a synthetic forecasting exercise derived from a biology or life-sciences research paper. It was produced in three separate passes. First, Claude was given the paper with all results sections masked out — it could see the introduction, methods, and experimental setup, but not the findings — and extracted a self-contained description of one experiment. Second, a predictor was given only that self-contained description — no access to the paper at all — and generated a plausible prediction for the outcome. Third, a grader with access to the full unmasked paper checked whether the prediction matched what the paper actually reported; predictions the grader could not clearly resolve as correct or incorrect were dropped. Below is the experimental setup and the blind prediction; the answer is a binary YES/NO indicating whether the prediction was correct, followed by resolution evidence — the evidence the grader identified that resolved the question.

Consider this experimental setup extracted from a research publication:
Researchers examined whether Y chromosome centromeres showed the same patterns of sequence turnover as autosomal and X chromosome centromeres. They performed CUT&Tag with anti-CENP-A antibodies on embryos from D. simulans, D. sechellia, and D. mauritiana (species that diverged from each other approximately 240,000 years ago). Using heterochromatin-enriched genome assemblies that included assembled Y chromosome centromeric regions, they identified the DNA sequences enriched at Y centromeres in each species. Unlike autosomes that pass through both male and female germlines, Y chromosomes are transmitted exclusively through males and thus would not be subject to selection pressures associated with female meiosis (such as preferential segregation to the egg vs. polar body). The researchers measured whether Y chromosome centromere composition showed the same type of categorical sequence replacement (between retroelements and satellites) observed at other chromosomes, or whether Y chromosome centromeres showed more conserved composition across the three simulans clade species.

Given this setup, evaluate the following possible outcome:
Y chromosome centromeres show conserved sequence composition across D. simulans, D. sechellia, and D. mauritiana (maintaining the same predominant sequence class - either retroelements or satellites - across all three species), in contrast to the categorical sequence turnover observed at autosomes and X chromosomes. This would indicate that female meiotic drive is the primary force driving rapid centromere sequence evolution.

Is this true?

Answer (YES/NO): YES